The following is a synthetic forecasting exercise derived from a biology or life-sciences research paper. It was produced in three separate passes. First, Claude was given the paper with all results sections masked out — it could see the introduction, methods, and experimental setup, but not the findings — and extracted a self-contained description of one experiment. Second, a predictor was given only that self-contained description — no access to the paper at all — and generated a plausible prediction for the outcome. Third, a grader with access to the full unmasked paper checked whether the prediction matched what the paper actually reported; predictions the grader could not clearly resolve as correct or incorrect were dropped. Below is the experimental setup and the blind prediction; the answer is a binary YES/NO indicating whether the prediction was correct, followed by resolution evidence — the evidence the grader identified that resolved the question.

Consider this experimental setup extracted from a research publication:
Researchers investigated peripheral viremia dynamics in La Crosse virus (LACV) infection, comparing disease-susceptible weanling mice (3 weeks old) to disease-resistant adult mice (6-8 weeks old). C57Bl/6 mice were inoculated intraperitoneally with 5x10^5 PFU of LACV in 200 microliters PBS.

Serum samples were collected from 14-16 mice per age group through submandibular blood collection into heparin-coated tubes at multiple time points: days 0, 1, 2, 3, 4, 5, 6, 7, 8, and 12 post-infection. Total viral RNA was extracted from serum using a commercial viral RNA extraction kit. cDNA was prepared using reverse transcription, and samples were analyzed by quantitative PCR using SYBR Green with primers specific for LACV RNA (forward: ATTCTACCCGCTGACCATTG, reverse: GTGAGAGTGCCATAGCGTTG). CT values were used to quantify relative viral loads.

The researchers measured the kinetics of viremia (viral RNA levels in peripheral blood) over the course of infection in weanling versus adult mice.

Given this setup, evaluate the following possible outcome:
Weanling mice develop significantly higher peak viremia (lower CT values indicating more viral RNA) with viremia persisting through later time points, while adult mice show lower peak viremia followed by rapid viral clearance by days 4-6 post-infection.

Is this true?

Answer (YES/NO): NO